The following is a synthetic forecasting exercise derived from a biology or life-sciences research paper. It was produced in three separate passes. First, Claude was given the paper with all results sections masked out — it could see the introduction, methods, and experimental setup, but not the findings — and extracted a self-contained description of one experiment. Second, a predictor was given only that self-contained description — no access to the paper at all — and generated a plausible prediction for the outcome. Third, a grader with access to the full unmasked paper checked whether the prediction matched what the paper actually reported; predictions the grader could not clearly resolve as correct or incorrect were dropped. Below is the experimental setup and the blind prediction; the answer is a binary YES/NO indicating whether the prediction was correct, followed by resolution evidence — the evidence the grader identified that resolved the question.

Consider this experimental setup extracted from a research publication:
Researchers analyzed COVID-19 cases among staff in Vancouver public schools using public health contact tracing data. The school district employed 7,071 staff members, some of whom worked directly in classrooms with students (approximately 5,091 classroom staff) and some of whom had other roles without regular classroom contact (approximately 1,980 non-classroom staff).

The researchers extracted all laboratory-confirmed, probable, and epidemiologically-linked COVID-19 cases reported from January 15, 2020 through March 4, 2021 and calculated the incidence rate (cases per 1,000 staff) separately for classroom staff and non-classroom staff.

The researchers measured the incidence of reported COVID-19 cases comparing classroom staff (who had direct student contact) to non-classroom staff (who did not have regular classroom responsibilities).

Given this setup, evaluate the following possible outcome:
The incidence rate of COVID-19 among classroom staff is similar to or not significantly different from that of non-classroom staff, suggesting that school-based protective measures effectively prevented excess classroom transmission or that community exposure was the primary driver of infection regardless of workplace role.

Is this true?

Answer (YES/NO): YES